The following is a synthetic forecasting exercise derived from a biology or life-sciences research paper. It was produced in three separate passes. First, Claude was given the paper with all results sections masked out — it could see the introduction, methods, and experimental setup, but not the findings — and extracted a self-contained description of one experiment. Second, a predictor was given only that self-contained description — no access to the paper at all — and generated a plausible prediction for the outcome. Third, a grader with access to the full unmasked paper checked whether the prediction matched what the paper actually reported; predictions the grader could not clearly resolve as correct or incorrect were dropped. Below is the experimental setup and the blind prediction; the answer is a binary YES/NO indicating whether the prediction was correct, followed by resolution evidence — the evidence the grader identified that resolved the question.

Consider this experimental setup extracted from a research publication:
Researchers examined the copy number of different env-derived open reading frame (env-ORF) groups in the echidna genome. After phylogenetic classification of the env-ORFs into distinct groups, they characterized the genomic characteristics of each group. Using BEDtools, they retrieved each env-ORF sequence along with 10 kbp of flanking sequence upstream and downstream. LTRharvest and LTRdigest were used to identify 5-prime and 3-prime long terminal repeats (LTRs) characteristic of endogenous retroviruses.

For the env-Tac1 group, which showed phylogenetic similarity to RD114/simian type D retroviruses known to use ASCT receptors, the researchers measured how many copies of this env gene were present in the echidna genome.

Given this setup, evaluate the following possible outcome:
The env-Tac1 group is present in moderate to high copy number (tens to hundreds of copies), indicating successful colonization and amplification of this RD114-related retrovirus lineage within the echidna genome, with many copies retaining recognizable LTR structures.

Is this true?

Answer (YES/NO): NO